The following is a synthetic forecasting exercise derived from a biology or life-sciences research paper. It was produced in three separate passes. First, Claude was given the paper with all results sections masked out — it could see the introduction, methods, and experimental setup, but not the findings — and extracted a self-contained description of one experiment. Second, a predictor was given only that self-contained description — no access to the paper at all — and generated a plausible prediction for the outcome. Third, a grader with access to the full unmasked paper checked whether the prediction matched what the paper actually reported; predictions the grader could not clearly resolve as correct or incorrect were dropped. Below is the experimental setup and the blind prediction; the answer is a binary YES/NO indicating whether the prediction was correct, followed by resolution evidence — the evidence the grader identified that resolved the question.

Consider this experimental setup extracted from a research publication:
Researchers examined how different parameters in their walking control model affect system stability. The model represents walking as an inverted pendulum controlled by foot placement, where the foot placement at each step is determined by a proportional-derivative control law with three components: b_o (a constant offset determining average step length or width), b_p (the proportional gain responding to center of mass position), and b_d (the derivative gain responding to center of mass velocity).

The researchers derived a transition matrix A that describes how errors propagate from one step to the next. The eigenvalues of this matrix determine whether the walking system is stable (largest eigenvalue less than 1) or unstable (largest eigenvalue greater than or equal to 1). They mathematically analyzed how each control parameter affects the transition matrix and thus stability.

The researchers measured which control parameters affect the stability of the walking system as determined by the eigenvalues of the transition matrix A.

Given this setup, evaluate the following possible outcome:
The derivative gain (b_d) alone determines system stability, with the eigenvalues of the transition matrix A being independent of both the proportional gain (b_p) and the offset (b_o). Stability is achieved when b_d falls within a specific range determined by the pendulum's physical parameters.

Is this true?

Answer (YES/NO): NO